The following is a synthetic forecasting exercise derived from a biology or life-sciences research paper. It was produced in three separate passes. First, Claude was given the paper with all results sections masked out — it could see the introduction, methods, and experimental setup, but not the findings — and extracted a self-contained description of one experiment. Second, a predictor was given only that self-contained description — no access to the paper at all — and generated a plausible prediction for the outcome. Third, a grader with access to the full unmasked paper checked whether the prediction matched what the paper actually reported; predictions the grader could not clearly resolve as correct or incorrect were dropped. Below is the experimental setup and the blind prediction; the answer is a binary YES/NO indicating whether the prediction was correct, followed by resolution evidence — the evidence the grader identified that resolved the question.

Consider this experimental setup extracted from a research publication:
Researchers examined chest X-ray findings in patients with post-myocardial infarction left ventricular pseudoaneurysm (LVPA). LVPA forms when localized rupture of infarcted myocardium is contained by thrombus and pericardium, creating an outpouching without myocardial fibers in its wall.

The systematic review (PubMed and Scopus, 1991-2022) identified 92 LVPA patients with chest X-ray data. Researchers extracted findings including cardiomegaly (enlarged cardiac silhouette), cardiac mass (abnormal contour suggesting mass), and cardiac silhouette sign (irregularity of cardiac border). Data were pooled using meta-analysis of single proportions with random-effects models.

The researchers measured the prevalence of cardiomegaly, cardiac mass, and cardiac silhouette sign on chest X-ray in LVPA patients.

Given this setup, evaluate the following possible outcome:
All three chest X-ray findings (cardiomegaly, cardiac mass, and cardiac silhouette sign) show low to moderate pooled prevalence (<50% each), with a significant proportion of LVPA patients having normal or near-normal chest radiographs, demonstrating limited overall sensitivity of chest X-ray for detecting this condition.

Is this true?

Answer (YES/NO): NO